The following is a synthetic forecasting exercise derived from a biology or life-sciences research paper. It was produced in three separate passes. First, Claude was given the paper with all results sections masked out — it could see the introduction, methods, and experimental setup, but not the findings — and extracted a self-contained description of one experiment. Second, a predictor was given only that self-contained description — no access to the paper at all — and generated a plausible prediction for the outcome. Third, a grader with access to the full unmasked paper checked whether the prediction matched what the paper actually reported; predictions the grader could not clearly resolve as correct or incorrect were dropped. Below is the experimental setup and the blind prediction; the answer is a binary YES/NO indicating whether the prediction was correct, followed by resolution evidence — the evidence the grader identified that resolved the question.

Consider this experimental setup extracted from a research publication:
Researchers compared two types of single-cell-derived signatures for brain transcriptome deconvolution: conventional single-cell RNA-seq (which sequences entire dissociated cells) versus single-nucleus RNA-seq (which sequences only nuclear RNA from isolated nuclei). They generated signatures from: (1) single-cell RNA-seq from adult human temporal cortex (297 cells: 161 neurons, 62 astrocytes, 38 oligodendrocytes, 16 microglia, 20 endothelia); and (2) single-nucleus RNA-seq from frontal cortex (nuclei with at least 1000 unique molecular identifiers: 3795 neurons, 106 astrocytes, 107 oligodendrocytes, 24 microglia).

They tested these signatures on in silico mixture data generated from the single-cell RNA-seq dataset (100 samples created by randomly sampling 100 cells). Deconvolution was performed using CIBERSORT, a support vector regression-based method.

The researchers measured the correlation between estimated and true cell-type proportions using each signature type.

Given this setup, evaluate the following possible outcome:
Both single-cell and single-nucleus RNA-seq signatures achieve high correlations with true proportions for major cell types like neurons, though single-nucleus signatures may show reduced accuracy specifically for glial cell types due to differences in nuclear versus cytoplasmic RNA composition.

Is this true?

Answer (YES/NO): NO